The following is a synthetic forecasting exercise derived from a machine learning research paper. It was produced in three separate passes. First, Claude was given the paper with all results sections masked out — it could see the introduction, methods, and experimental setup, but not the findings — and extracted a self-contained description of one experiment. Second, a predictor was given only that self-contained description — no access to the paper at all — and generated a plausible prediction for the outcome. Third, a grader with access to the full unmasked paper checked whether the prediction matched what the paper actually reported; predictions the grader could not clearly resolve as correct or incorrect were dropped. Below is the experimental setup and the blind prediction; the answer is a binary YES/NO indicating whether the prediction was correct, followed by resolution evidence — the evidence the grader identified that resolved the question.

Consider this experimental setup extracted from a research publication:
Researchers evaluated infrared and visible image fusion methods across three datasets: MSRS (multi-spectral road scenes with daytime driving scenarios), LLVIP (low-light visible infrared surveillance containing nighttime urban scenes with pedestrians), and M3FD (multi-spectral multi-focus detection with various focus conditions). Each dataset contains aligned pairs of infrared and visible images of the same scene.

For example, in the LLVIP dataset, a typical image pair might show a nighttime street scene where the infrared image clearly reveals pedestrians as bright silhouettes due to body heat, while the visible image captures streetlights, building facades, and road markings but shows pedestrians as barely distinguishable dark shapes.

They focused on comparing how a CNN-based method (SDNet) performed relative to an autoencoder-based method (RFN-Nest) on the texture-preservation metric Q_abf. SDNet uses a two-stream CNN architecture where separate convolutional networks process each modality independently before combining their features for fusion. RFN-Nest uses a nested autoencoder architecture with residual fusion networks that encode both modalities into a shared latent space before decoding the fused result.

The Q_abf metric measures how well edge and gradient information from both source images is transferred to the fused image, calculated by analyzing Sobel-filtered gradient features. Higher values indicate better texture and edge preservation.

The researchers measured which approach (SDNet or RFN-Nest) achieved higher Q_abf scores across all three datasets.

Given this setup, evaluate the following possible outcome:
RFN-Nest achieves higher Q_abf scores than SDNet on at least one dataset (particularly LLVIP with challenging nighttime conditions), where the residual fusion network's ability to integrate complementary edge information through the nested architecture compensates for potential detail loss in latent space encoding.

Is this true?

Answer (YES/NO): NO